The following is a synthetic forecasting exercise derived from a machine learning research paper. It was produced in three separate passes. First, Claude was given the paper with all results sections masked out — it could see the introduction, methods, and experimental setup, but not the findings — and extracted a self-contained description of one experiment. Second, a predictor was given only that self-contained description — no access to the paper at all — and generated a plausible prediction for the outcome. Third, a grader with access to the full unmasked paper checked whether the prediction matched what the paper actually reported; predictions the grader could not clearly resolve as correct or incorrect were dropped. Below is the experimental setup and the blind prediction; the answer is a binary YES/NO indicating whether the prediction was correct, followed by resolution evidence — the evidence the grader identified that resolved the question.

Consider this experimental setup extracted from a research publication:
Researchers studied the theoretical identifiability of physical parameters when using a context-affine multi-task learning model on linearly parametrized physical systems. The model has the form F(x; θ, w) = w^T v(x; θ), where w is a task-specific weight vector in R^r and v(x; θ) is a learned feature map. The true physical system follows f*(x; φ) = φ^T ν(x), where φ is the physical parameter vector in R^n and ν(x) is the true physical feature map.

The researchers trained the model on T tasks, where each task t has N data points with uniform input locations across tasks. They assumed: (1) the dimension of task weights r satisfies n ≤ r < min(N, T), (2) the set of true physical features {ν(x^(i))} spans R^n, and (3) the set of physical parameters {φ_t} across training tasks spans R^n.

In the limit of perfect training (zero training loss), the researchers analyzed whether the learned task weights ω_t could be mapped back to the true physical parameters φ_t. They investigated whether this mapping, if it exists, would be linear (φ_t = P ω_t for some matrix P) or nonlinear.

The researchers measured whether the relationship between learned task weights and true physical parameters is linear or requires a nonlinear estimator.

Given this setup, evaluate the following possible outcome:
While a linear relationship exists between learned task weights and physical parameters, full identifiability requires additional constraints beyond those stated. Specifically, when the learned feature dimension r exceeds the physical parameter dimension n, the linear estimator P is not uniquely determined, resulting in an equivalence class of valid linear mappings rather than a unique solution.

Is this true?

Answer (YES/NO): NO